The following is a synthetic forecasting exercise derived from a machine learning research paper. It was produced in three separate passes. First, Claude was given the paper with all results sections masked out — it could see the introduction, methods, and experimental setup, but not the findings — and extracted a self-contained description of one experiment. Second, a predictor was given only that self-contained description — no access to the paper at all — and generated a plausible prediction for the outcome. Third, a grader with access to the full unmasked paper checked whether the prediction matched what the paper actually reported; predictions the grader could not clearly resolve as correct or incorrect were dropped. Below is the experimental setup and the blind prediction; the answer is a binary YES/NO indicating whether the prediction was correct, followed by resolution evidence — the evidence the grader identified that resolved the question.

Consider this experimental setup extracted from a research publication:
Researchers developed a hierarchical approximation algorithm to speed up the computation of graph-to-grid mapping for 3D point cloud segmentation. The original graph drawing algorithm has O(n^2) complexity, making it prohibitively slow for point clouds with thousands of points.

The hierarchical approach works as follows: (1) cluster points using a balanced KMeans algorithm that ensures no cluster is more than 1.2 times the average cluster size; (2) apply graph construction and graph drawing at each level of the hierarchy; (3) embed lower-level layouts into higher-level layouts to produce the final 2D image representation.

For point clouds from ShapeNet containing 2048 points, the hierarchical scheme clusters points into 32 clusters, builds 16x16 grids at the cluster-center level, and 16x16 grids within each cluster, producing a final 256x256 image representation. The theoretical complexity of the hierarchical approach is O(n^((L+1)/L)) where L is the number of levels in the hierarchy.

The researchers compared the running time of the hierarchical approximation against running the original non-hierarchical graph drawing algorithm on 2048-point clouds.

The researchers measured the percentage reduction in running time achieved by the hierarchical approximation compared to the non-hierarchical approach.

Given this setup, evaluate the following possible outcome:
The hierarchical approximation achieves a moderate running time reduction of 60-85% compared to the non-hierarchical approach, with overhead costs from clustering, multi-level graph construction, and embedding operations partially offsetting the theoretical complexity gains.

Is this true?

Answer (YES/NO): NO